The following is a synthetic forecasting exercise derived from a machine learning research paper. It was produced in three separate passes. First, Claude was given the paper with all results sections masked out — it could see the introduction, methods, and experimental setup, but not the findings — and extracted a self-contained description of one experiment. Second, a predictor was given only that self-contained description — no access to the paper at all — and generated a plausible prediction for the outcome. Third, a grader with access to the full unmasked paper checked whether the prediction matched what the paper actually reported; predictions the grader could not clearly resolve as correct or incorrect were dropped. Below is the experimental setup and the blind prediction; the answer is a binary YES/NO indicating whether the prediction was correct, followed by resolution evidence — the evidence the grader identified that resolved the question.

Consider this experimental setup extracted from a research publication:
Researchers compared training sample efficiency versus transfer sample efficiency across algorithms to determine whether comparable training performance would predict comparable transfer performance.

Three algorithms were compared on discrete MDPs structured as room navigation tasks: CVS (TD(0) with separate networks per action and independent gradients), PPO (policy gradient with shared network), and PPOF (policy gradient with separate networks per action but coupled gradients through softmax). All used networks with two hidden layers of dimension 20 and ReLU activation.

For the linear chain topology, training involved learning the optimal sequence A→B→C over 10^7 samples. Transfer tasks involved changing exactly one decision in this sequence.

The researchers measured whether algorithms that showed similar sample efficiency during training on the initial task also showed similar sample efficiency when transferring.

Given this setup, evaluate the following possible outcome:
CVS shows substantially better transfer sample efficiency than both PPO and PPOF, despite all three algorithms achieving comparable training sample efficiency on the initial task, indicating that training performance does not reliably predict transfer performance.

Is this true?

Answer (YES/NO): YES